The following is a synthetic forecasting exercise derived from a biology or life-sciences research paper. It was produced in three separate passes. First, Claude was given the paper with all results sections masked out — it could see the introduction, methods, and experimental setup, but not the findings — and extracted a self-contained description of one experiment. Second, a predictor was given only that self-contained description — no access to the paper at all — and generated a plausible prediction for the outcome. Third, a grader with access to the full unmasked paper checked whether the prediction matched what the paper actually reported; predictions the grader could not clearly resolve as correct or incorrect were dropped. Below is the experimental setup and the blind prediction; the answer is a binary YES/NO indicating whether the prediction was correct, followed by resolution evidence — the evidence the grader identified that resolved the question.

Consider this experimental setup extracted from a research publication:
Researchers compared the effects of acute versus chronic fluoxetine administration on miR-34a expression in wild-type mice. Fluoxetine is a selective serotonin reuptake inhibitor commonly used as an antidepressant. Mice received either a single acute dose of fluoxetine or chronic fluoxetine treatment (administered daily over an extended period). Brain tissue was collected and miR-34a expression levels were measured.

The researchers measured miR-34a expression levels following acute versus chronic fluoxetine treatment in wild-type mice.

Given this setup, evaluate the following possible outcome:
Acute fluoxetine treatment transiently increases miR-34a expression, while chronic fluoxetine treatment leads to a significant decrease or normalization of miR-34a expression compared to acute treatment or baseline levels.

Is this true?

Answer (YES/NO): NO